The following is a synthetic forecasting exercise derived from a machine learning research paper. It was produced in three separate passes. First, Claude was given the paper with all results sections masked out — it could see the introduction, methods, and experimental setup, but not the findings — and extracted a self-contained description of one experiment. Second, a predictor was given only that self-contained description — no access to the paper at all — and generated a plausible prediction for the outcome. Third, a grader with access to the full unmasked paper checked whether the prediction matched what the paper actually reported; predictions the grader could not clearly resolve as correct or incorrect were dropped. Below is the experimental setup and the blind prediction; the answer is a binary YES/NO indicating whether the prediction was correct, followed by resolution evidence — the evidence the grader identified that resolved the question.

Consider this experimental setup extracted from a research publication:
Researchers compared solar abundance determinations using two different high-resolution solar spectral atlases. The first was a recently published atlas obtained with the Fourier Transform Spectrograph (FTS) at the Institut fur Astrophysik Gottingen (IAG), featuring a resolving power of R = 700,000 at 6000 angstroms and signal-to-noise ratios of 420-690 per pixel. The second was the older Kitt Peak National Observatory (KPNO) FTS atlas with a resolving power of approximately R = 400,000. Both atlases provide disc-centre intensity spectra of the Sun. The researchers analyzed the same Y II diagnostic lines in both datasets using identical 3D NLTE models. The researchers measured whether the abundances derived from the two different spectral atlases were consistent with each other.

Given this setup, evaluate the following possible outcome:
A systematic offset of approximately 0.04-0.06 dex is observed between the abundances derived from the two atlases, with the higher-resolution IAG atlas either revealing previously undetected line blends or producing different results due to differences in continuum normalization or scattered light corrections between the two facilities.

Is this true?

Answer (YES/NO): YES